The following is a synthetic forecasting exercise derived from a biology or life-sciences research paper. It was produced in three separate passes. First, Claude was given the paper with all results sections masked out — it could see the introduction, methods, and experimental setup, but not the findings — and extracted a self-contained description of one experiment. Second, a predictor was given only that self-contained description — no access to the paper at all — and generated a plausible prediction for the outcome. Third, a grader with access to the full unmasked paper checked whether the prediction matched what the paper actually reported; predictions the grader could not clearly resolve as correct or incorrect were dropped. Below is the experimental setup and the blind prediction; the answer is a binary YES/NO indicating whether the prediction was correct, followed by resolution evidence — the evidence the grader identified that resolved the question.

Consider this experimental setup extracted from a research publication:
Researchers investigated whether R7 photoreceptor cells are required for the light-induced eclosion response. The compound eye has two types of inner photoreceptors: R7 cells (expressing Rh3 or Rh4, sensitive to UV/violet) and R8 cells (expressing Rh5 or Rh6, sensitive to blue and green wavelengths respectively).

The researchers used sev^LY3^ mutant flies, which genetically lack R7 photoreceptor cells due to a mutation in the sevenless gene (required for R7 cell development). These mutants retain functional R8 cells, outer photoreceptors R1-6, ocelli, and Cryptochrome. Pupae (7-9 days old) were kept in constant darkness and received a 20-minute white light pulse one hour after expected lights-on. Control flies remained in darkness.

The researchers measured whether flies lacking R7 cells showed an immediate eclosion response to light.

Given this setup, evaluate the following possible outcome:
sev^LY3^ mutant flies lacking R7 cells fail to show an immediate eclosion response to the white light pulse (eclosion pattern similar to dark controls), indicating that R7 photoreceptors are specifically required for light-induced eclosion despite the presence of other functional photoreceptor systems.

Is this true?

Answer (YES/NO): NO